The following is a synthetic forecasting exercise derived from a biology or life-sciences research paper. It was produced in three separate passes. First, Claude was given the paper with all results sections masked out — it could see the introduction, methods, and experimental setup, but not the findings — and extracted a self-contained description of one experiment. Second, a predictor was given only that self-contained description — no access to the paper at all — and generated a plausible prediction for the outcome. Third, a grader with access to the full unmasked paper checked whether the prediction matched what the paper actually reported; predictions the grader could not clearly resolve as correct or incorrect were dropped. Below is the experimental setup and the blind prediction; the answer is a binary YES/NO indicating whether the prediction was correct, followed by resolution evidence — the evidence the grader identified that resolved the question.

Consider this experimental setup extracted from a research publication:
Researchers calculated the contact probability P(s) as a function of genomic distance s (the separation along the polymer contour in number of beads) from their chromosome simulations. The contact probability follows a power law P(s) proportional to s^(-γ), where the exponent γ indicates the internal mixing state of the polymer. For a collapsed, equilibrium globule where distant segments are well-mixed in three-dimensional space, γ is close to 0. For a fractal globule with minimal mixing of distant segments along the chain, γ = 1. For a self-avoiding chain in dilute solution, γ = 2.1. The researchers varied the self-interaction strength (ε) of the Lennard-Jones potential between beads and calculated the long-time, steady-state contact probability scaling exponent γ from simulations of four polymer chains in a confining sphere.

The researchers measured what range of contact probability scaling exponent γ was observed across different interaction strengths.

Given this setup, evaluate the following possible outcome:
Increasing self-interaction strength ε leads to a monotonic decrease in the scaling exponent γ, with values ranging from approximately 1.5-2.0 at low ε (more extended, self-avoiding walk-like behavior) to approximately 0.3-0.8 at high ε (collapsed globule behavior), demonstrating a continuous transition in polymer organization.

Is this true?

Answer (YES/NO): NO